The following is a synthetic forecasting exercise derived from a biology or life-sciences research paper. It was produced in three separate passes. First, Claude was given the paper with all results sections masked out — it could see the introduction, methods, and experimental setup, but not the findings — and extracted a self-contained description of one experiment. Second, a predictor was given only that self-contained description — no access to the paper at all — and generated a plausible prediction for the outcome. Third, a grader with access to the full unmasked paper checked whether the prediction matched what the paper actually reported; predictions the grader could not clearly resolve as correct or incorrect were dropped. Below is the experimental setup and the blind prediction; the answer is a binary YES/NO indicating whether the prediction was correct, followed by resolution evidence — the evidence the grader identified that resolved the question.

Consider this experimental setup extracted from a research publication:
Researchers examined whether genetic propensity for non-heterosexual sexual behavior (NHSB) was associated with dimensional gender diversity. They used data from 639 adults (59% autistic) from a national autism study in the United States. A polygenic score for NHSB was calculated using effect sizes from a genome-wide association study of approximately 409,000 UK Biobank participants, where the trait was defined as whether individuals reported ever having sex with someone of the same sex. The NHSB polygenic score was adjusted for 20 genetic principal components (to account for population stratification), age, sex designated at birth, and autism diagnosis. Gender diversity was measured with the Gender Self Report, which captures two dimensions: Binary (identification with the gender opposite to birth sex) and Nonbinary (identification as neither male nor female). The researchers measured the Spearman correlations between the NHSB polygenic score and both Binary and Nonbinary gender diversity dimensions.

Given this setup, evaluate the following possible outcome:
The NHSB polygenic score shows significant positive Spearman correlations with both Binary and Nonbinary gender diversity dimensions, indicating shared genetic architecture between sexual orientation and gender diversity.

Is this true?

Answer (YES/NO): NO